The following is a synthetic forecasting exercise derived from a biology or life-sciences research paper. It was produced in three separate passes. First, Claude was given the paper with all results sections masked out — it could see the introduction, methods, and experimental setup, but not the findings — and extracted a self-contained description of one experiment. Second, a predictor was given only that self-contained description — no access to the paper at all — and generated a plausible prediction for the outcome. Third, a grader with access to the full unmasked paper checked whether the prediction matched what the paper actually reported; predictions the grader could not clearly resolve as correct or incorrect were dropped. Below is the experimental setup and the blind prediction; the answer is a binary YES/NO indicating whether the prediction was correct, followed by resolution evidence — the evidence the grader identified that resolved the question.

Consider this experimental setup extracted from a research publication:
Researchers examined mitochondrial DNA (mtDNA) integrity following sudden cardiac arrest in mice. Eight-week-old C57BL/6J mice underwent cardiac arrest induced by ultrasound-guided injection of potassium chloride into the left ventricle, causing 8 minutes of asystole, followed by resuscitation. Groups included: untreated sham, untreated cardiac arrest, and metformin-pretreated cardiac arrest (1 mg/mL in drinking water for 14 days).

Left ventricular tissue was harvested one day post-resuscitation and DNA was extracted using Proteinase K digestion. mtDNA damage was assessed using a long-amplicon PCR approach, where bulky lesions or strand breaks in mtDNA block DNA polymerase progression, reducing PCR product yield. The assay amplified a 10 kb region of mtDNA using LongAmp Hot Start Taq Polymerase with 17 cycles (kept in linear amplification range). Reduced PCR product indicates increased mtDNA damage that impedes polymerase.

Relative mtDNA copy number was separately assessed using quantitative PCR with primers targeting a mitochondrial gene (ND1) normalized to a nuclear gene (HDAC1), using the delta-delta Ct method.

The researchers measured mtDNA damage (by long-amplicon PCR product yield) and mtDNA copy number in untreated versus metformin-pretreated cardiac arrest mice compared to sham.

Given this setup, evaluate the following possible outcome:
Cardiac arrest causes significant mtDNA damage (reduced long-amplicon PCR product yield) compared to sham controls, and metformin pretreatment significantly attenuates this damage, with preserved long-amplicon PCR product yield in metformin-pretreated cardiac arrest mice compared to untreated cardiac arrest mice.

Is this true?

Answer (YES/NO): NO